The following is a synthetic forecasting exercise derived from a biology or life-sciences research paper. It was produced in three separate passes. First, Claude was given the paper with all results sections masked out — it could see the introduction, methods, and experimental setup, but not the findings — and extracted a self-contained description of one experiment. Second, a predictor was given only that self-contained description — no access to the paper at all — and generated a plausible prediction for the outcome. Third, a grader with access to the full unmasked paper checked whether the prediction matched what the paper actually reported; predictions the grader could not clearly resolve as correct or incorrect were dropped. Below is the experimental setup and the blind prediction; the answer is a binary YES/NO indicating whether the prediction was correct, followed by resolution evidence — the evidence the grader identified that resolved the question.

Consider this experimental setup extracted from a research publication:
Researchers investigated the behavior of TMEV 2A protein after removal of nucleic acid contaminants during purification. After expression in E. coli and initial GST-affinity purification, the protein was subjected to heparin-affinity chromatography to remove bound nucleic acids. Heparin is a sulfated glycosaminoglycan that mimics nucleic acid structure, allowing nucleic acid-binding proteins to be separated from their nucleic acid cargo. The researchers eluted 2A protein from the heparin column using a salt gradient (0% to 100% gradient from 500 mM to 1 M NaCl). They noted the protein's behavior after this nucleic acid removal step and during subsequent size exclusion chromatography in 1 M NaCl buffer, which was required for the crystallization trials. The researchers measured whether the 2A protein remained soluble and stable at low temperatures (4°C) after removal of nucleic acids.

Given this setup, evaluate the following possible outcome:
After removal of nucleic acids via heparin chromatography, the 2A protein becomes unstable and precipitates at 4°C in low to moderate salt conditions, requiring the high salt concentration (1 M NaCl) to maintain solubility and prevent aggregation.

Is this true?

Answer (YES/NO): YES